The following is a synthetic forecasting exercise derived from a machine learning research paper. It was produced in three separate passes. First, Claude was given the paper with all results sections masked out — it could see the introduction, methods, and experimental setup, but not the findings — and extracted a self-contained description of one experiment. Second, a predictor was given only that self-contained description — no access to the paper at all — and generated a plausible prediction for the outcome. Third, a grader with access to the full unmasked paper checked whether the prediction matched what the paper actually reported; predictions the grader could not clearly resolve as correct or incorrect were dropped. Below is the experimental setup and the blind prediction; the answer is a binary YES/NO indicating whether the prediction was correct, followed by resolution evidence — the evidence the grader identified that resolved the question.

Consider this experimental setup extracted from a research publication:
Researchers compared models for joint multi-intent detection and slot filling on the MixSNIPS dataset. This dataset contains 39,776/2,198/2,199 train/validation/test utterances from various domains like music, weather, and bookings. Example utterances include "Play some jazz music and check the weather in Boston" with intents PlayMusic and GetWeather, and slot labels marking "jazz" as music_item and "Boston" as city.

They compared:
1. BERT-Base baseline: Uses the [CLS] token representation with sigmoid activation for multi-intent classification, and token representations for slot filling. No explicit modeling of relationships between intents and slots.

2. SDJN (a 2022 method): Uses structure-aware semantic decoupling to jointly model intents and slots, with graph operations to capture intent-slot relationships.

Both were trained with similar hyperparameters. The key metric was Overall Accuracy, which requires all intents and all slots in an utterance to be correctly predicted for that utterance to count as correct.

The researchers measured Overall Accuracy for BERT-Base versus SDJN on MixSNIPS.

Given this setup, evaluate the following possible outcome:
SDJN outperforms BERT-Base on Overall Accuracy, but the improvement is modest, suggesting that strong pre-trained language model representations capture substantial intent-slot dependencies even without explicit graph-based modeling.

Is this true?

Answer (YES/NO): NO